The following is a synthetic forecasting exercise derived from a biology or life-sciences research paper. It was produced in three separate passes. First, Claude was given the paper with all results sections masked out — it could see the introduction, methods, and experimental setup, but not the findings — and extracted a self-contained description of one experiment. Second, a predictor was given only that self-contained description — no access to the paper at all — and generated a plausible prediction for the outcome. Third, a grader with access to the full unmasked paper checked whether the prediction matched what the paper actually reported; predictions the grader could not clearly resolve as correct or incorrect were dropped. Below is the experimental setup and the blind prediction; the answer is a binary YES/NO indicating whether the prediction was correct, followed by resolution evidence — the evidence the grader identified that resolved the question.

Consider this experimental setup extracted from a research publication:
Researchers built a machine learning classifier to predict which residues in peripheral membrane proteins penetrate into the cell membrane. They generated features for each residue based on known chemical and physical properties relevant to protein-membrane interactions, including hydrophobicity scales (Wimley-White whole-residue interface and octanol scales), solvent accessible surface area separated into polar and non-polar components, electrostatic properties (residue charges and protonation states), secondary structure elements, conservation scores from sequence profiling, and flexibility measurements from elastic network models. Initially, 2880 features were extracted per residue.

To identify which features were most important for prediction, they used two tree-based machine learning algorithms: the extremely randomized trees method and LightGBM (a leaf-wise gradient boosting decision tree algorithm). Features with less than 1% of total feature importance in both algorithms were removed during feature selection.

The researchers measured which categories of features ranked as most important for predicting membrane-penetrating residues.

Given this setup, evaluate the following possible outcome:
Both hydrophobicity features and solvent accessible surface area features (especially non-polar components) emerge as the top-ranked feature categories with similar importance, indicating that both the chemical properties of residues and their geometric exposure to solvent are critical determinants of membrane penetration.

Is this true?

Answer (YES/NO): YES